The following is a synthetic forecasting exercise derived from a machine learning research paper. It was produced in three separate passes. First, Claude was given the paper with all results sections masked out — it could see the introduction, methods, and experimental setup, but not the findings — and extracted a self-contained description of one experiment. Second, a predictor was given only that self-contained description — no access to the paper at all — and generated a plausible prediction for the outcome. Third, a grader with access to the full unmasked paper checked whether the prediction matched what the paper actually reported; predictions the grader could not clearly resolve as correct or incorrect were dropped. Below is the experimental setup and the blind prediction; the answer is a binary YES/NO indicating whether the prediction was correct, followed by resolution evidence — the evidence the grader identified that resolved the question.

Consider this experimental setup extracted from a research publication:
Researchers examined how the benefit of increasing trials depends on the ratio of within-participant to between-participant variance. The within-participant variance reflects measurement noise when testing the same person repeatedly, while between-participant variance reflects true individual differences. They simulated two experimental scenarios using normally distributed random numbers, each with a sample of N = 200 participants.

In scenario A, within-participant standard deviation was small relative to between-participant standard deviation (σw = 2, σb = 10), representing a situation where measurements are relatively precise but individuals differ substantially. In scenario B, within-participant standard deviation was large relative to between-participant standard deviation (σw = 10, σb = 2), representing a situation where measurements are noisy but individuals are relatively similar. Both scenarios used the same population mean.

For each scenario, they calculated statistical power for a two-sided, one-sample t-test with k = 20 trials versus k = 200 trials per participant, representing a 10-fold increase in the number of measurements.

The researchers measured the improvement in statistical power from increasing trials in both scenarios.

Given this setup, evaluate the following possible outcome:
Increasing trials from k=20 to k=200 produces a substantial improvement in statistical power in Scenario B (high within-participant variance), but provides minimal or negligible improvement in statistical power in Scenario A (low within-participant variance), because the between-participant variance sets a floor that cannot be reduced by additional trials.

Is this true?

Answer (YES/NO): YES